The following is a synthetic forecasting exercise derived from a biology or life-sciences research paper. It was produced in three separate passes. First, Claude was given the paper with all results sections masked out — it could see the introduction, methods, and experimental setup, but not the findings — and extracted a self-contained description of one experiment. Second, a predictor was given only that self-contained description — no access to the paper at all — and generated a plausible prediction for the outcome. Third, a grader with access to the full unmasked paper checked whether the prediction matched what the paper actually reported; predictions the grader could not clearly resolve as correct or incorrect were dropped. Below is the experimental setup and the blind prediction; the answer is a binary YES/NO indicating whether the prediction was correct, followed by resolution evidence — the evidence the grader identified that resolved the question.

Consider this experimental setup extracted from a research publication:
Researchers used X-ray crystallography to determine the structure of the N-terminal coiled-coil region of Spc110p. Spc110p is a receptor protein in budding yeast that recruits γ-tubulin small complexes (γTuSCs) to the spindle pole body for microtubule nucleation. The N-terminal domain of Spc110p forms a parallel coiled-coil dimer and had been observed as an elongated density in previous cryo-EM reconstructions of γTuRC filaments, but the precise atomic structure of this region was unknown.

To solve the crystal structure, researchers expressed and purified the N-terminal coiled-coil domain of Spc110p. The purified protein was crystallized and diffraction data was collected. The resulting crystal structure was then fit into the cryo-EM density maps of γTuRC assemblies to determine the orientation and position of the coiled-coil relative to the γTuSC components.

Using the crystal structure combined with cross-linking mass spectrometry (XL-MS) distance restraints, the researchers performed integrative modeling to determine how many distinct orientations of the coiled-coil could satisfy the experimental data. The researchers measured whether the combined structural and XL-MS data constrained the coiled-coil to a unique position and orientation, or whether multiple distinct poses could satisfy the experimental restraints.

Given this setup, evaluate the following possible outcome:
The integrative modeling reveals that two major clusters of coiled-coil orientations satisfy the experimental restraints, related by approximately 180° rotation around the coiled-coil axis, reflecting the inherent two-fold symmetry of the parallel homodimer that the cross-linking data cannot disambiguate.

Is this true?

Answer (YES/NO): NO